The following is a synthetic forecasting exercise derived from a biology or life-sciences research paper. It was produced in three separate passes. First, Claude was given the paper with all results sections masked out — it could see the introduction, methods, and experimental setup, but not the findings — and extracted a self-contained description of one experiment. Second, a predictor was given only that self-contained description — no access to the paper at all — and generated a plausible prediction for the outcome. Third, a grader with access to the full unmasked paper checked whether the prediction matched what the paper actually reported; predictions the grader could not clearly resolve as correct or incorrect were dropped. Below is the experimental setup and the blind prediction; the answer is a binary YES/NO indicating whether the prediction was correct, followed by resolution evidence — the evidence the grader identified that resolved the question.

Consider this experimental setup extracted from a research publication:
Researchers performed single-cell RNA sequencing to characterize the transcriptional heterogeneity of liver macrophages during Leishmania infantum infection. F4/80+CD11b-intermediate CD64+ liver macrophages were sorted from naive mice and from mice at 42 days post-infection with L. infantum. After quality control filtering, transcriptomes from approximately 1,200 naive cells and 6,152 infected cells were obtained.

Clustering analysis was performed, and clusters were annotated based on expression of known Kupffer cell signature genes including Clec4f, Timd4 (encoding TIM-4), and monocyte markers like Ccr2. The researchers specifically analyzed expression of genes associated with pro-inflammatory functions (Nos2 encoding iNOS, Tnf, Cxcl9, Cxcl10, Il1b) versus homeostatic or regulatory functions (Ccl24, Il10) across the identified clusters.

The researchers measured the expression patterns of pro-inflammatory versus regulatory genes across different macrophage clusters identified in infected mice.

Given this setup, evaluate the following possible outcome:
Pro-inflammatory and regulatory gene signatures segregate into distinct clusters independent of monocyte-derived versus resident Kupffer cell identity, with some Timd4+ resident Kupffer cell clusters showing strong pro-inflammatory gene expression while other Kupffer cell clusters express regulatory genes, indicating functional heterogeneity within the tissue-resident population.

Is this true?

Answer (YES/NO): NO